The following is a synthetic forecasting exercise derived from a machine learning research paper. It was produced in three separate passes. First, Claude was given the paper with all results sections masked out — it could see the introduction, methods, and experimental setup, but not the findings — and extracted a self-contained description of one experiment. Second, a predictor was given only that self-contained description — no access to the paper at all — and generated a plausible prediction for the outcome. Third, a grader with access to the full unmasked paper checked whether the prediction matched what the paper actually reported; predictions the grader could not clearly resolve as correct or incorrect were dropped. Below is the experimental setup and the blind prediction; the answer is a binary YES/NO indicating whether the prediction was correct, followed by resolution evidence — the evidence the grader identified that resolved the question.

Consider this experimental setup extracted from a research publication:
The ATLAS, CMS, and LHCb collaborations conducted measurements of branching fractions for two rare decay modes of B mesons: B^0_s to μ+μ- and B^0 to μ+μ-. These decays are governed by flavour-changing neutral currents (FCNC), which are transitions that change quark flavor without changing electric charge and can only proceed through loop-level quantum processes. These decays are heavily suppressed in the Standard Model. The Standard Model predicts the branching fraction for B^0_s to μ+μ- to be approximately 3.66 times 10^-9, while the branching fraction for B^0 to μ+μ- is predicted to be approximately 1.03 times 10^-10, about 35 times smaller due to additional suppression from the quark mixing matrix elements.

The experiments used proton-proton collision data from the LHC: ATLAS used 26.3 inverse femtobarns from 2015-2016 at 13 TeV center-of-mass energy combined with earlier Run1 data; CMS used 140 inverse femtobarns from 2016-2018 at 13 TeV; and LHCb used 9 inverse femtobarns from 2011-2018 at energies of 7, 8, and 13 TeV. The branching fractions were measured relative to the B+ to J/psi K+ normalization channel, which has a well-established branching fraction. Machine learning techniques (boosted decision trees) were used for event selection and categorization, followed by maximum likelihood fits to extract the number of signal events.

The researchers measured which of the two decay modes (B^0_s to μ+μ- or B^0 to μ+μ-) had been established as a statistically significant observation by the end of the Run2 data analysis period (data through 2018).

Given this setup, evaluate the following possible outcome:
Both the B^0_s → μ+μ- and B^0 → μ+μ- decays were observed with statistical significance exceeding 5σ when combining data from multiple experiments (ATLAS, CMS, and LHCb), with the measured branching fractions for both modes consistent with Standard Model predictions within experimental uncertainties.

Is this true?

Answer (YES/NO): NO